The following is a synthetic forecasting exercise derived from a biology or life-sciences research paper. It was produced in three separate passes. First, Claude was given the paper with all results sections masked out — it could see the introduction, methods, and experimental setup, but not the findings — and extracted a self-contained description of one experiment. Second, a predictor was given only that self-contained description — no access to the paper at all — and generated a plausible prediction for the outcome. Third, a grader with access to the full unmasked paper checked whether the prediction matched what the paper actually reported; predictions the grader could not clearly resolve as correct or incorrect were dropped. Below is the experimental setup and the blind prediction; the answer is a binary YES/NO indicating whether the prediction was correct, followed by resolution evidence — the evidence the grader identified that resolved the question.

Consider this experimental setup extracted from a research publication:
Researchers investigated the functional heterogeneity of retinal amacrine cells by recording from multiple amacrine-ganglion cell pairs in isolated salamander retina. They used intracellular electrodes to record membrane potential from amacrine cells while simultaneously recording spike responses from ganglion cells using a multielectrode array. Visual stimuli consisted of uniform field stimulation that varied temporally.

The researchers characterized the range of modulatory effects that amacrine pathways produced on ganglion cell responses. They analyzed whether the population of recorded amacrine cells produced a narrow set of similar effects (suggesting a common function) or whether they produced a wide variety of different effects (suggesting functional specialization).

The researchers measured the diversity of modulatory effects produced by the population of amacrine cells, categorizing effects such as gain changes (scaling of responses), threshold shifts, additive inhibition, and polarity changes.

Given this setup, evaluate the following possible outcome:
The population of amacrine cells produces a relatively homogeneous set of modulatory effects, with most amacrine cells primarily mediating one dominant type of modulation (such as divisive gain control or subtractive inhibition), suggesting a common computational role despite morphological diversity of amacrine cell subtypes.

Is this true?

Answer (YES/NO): NO